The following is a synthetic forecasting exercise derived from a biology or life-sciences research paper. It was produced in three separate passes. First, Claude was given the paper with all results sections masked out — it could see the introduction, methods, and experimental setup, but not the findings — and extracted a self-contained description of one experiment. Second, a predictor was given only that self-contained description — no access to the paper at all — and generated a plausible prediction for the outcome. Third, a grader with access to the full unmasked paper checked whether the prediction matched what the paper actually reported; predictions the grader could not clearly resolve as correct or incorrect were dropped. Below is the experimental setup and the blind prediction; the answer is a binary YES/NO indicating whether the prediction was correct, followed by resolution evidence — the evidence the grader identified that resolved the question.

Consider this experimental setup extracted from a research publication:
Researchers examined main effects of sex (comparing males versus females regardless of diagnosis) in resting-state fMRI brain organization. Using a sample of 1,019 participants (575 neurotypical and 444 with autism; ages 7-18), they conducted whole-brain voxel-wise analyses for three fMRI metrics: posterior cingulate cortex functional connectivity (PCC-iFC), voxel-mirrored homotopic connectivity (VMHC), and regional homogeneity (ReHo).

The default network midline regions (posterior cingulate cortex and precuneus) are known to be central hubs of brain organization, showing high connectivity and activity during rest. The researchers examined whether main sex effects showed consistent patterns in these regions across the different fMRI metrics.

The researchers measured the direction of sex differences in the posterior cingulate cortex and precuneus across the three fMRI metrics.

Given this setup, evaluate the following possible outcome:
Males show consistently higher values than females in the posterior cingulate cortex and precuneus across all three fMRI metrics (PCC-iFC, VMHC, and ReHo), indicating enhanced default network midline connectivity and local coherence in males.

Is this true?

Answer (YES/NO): NO